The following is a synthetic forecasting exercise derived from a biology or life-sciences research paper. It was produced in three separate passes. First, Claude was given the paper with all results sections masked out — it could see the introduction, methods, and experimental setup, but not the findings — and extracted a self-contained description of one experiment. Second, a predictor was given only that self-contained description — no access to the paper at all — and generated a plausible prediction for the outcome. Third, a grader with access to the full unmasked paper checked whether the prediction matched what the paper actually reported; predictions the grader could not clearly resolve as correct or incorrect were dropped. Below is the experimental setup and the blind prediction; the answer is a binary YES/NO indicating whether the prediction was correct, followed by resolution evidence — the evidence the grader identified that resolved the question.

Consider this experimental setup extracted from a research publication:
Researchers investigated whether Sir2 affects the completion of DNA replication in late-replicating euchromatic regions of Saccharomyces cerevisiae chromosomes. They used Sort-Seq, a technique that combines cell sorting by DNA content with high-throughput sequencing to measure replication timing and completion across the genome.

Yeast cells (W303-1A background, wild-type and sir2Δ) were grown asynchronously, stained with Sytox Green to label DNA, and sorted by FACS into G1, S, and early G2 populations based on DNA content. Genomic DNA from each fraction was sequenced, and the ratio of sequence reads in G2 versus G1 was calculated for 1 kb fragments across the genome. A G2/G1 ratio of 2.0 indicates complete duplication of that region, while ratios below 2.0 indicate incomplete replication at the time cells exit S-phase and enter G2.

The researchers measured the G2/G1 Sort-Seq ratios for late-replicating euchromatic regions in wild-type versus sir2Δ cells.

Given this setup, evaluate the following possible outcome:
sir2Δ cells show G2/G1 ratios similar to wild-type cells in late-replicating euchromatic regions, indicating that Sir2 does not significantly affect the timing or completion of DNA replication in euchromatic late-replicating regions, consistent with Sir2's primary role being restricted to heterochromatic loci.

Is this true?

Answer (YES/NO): NO